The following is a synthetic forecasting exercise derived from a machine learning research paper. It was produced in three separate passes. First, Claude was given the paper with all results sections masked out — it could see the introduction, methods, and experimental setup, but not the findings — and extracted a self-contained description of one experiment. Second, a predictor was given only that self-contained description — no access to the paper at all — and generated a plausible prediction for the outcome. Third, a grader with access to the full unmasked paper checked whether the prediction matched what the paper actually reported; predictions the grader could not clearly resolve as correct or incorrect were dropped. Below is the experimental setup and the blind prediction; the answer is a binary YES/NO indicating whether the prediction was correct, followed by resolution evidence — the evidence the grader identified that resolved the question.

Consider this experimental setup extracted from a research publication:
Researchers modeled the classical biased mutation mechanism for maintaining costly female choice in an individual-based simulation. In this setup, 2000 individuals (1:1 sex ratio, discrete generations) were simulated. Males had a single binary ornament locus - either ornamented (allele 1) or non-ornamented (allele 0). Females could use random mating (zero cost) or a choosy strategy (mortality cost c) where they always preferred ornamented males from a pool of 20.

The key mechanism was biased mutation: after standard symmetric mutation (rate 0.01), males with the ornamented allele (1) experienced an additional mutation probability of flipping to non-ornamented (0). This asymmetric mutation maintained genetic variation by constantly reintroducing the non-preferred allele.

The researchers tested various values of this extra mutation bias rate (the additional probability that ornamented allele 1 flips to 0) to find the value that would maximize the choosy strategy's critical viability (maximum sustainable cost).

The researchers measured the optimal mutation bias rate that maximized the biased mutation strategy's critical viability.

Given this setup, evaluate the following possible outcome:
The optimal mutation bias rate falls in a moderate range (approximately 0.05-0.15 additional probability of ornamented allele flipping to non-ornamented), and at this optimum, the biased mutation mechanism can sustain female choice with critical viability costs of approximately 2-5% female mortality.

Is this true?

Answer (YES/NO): NO